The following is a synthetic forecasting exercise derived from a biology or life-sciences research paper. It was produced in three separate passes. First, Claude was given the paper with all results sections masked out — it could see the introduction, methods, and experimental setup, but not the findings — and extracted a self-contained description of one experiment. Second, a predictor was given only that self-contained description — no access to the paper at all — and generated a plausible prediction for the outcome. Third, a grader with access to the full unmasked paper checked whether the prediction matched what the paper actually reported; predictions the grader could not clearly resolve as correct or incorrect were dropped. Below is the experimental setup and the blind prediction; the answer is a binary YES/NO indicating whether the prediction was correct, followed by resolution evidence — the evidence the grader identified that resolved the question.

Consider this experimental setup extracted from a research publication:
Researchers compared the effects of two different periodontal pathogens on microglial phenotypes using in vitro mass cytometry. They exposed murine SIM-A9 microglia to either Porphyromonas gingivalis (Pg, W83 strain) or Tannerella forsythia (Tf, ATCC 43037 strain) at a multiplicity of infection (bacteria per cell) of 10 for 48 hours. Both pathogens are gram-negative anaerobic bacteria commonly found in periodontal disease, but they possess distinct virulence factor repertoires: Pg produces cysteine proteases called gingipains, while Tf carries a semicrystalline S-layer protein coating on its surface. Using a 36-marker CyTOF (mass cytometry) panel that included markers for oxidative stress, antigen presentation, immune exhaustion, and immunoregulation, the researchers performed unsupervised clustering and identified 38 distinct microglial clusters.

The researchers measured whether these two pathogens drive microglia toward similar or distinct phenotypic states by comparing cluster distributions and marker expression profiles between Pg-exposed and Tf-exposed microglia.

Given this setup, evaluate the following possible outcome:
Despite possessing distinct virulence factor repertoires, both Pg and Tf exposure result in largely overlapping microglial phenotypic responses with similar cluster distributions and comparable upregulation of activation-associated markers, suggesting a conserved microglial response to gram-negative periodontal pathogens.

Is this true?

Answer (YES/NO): NO